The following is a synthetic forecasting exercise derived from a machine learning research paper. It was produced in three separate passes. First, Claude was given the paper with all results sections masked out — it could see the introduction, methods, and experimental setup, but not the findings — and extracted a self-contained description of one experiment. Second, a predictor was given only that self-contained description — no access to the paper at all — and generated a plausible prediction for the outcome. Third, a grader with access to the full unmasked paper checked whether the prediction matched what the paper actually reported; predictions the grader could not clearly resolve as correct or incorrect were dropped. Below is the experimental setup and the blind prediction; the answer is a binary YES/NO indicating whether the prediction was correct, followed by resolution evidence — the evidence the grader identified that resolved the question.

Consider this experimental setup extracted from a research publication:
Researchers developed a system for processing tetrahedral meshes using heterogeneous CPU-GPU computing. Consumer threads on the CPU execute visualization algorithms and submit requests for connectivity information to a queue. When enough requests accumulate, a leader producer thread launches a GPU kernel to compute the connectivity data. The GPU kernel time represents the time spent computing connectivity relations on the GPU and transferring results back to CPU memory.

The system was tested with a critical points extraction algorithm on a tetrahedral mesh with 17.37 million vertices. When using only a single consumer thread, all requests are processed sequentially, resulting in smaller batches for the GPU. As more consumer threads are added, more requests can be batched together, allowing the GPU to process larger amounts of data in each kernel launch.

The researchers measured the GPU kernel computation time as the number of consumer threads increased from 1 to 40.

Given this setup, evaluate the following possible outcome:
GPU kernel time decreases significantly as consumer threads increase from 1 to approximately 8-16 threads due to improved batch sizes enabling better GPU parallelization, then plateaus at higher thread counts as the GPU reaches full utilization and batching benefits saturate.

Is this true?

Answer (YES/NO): YES